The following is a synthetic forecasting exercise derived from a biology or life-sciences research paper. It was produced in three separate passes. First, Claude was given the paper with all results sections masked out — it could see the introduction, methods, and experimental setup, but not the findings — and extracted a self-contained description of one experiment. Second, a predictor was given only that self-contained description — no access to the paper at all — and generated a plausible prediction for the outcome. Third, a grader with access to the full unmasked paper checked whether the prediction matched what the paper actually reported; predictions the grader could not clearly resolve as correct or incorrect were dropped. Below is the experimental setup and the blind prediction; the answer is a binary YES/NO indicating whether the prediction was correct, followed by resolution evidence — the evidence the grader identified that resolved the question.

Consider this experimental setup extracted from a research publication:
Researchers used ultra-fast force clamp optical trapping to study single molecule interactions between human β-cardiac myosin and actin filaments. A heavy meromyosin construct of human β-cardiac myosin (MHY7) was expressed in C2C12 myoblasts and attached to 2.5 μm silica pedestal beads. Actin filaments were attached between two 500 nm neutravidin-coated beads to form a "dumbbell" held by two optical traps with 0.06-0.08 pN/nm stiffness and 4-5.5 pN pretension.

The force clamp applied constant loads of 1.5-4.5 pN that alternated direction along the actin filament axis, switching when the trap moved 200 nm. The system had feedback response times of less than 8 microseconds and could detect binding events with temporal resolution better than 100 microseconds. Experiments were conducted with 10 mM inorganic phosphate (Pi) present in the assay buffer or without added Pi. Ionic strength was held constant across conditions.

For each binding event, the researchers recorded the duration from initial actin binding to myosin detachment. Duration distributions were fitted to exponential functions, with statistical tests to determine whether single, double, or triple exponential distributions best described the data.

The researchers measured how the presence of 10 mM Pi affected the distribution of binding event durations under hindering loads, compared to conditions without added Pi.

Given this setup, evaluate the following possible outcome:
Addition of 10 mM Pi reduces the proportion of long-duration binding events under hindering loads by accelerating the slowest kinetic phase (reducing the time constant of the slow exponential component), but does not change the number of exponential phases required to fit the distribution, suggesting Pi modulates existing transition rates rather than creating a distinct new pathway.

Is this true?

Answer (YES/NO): NO